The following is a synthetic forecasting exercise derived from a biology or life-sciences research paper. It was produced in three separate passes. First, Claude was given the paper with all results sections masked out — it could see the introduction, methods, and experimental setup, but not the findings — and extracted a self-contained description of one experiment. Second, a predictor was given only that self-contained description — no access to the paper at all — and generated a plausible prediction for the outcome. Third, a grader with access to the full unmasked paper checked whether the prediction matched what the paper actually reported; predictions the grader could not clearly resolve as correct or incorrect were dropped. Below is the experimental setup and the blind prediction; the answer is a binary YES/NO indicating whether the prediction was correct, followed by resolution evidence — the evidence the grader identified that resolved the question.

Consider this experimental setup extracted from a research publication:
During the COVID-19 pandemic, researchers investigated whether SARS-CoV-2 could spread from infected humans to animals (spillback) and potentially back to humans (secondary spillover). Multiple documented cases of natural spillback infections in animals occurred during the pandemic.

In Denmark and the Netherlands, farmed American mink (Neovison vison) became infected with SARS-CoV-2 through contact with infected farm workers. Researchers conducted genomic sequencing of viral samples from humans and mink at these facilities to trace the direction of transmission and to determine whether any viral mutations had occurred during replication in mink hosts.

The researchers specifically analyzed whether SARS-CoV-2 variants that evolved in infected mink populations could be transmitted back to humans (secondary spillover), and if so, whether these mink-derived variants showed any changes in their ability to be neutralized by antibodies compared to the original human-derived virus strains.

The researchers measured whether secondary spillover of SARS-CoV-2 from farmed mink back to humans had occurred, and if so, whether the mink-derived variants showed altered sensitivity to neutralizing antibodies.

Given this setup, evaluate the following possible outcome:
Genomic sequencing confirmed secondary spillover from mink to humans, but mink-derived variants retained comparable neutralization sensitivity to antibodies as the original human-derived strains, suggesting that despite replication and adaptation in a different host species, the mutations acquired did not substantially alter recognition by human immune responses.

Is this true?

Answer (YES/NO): NO